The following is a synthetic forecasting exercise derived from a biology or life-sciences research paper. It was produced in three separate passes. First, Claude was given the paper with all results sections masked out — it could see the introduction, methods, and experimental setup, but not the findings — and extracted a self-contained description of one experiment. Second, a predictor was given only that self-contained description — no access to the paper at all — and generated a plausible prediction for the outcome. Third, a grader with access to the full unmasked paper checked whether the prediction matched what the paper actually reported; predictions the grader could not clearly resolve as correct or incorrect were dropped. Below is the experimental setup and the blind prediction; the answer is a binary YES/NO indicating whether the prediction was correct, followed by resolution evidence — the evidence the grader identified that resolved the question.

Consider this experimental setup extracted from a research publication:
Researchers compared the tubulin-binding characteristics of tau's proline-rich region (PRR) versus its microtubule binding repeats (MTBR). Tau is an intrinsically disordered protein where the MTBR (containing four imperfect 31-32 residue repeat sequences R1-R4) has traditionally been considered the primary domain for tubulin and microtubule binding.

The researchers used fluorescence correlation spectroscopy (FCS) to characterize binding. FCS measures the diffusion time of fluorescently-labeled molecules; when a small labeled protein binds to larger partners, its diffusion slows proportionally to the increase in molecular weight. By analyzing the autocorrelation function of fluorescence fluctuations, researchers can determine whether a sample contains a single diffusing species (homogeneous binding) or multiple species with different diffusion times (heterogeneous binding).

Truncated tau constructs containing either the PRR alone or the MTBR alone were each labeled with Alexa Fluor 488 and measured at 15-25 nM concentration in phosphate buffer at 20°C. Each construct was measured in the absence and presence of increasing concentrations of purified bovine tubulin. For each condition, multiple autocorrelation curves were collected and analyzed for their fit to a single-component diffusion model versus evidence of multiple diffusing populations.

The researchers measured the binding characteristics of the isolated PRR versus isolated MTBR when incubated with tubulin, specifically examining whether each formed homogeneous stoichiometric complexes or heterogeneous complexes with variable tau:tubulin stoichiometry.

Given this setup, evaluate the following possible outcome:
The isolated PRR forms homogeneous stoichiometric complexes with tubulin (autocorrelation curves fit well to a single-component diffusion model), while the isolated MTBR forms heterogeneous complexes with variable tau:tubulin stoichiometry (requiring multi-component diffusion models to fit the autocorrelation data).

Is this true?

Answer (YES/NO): NO